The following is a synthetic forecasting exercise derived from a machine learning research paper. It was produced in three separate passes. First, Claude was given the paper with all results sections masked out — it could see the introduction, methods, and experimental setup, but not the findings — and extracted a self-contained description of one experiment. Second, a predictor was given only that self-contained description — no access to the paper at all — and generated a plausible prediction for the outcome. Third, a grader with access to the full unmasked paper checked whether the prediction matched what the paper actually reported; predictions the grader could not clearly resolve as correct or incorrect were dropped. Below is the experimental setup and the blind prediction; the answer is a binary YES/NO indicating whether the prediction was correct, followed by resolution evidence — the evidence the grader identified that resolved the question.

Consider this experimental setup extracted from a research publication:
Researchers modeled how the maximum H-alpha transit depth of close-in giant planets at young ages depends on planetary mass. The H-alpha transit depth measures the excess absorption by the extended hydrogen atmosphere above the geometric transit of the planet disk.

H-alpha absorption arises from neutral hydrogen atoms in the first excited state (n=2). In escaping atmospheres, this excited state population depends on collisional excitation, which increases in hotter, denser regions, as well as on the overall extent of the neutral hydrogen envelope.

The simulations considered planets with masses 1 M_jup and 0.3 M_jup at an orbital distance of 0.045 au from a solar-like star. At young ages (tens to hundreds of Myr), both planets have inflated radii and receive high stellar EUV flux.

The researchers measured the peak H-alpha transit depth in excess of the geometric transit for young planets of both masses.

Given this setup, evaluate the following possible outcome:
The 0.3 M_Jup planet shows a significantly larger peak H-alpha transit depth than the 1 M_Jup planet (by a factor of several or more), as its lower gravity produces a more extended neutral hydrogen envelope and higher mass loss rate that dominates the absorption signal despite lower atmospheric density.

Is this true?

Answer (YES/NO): NO